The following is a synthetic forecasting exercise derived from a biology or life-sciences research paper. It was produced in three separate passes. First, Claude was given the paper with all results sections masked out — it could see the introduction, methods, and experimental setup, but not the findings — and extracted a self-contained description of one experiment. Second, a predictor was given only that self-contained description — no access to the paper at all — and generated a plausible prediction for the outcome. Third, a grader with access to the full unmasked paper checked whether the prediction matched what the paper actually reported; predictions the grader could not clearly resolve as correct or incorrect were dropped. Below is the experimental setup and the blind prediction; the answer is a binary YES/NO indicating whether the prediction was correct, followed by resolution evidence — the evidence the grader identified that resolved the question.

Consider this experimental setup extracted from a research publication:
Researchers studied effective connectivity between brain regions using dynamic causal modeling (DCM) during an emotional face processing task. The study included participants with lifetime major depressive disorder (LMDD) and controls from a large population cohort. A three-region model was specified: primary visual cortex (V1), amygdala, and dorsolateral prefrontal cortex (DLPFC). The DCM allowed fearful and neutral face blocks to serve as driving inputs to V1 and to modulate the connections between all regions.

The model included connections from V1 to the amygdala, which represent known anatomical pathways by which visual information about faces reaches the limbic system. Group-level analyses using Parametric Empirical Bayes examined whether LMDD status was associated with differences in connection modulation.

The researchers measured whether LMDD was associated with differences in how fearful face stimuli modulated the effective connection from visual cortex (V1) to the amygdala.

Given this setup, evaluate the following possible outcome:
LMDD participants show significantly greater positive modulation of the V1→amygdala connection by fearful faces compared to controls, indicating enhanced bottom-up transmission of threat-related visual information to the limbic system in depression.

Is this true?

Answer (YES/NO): NO